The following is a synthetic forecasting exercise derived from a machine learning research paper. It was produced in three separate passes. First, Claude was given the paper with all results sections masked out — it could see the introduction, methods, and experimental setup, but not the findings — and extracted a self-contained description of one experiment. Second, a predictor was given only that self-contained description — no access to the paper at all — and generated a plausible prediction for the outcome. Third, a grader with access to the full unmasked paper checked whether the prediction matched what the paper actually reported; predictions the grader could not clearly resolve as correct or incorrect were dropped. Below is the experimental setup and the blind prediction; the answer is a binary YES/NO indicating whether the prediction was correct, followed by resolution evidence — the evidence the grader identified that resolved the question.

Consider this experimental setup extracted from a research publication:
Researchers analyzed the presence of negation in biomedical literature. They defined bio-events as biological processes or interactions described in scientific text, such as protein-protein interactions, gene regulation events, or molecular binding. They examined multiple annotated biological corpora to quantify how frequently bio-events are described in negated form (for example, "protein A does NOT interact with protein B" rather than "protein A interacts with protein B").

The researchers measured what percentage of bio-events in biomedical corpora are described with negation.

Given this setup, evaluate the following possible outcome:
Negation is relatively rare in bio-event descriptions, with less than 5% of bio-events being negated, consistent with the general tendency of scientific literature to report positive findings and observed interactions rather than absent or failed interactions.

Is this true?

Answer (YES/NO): NO